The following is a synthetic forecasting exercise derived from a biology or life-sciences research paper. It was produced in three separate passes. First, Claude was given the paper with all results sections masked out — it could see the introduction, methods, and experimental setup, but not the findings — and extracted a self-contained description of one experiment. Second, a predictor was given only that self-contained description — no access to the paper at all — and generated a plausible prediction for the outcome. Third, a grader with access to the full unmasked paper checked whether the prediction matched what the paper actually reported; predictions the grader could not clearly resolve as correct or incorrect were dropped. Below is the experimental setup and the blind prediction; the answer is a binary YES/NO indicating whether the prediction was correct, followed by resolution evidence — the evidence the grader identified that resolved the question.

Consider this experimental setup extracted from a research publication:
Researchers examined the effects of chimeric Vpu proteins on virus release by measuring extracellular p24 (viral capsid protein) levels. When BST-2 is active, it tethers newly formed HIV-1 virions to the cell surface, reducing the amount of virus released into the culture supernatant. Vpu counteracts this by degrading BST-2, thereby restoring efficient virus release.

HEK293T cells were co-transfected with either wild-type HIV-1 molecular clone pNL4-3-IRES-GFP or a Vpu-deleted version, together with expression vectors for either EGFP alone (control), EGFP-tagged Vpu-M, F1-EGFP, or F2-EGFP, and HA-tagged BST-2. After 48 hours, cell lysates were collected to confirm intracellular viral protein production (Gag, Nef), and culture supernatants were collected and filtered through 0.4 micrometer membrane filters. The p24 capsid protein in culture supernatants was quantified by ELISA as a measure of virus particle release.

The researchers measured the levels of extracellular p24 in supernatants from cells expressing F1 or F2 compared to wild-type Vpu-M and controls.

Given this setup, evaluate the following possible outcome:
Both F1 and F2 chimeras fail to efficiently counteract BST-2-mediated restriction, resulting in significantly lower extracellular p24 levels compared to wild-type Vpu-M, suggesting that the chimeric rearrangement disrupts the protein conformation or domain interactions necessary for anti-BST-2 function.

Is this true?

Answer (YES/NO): NO